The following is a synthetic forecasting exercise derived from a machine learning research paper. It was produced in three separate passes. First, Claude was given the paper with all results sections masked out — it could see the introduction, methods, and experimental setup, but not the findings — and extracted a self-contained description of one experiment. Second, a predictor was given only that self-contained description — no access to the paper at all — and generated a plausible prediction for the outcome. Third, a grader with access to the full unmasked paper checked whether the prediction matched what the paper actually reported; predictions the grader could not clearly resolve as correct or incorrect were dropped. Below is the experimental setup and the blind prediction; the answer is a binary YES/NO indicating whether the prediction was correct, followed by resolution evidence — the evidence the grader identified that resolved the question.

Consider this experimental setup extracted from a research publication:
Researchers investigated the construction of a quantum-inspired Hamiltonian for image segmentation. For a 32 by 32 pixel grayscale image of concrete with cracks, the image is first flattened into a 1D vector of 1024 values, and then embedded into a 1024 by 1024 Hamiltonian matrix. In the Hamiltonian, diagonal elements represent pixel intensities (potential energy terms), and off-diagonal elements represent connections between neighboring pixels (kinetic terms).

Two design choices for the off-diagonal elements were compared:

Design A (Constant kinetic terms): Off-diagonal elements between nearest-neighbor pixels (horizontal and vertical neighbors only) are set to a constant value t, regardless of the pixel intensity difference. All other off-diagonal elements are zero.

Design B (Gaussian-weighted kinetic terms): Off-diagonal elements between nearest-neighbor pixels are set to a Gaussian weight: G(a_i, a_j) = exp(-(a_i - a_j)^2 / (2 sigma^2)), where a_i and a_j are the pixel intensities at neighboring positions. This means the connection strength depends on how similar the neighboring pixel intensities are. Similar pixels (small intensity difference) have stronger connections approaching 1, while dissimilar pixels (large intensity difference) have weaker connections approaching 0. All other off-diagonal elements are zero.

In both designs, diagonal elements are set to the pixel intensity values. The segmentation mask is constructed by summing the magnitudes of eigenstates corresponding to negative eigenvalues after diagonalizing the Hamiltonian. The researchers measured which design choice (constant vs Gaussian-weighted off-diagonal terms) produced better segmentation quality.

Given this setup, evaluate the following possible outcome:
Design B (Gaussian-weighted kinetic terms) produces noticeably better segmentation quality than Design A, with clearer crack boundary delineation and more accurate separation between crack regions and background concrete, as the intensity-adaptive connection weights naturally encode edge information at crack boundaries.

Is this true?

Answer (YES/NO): NO